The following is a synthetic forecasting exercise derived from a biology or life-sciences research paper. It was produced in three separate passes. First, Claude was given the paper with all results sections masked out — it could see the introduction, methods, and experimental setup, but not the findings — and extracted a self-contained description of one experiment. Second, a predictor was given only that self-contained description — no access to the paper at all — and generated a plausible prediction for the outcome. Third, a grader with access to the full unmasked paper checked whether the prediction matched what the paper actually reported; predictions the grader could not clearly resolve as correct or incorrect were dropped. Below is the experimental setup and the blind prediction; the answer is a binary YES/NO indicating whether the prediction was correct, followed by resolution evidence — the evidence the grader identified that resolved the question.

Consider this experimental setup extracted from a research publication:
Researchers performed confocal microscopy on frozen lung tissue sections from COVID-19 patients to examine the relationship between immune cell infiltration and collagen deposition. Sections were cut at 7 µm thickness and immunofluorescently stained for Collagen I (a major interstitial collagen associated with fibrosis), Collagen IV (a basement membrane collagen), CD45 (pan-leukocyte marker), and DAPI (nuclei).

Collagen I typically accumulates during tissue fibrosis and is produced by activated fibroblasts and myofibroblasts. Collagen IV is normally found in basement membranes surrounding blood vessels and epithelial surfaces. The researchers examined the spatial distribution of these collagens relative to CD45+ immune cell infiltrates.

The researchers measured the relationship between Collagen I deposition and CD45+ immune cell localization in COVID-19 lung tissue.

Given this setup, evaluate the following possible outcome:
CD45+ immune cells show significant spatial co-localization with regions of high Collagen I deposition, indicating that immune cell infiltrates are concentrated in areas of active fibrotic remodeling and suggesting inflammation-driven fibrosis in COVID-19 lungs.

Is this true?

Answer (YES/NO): YES